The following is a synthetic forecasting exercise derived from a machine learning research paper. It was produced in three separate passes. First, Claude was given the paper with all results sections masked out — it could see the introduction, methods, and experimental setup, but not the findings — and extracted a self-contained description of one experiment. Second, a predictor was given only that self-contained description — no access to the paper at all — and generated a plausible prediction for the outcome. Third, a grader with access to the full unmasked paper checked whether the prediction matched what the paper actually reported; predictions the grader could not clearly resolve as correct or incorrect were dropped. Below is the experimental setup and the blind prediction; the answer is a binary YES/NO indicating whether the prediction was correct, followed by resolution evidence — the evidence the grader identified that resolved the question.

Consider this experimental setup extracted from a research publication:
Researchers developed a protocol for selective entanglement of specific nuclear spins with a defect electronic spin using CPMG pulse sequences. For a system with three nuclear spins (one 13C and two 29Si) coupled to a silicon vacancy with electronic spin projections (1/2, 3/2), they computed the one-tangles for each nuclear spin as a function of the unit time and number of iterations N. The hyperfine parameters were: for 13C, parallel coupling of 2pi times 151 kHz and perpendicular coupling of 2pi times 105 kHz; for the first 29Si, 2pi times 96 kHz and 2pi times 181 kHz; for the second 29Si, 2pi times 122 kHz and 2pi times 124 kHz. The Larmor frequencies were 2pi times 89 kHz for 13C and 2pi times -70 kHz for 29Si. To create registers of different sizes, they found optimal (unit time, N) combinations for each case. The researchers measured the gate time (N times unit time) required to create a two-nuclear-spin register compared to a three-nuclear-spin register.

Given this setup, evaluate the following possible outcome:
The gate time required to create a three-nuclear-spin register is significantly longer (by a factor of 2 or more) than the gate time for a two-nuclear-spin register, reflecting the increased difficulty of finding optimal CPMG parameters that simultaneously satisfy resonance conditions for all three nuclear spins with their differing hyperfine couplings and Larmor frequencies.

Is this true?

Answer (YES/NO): NO